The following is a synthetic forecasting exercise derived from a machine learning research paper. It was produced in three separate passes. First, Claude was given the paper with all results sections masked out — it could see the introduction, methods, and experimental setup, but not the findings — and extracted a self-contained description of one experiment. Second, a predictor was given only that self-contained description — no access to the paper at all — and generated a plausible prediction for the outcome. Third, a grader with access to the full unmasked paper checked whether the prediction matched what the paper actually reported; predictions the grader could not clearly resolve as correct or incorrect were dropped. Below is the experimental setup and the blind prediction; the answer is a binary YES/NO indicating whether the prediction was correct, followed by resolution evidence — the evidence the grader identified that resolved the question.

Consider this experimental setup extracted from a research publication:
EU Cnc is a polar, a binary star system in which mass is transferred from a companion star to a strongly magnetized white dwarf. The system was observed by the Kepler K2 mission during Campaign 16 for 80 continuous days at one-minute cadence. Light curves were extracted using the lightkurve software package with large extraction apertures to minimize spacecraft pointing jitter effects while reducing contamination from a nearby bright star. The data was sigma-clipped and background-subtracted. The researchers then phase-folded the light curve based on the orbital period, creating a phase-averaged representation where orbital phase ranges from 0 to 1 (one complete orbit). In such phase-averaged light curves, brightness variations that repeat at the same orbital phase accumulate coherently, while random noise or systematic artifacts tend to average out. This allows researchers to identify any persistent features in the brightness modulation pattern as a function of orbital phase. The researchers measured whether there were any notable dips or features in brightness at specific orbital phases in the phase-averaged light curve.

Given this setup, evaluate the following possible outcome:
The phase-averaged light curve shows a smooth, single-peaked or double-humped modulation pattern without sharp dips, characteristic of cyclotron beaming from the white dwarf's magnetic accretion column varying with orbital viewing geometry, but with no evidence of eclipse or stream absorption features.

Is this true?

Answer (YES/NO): NO